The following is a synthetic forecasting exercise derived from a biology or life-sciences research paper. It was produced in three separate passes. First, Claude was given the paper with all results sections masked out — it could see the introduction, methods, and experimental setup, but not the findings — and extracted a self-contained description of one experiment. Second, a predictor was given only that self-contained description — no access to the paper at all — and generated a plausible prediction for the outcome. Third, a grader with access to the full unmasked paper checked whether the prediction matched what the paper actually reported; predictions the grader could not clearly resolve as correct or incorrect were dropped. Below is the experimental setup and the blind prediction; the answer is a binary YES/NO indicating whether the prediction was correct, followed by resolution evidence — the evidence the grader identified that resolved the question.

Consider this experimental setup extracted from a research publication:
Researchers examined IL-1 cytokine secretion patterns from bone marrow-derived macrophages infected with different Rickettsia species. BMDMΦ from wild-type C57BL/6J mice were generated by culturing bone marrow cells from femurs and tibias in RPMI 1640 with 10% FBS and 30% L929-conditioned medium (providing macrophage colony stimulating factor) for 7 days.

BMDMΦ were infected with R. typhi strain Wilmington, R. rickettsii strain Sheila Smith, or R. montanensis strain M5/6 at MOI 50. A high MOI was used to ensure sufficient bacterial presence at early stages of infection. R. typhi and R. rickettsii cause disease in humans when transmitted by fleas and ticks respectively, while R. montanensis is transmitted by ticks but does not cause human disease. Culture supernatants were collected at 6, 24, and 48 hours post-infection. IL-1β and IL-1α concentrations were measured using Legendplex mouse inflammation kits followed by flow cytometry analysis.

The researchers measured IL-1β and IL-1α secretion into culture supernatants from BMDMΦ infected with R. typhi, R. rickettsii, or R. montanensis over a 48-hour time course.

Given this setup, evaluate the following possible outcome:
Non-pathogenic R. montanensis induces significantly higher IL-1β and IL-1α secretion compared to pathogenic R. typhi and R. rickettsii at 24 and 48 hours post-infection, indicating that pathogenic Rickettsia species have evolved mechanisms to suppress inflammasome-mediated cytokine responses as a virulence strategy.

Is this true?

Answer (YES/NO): YES